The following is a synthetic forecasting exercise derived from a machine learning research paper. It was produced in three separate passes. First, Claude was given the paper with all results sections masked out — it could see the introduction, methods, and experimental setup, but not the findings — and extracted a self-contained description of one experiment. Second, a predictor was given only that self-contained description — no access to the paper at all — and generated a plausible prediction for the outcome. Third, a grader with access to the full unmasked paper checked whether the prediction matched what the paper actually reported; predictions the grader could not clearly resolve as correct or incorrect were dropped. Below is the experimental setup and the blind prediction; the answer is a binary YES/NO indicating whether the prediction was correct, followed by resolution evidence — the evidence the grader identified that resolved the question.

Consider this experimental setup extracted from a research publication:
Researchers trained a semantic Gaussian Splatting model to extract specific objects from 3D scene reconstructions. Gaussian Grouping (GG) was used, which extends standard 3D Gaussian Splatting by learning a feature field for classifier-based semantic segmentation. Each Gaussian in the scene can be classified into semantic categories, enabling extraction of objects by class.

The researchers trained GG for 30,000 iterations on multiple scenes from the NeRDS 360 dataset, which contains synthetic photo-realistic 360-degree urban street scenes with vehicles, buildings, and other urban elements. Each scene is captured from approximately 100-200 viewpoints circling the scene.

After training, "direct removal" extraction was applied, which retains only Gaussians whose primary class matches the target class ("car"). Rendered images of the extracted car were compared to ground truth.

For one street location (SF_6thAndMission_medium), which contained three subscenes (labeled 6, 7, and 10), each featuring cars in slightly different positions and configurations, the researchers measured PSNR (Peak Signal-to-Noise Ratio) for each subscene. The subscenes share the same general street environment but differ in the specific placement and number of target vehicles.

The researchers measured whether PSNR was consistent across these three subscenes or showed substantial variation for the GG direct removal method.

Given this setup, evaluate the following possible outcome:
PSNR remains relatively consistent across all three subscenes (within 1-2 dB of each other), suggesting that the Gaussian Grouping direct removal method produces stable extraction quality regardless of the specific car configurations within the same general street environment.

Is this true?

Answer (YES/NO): NO